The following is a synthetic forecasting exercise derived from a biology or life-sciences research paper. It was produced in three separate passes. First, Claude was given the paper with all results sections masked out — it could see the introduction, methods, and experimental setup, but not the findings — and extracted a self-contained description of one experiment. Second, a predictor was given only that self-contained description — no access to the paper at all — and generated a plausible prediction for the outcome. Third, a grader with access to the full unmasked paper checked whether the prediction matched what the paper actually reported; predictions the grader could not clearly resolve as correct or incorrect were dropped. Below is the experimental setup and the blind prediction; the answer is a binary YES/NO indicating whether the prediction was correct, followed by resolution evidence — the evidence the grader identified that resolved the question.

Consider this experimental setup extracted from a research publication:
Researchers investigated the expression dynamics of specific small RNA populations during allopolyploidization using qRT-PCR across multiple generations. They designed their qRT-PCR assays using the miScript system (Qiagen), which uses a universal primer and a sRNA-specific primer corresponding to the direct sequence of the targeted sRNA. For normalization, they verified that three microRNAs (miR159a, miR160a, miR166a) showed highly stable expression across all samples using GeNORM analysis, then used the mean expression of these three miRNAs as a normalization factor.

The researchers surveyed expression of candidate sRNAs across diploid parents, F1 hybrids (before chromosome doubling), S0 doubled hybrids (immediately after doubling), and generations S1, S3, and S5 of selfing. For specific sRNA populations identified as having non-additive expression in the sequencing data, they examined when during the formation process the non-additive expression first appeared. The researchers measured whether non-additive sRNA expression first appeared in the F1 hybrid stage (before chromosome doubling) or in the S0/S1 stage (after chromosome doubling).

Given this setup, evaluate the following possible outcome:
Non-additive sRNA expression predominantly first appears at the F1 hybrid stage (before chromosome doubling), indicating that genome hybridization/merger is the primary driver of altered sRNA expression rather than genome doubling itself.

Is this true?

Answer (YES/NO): YES